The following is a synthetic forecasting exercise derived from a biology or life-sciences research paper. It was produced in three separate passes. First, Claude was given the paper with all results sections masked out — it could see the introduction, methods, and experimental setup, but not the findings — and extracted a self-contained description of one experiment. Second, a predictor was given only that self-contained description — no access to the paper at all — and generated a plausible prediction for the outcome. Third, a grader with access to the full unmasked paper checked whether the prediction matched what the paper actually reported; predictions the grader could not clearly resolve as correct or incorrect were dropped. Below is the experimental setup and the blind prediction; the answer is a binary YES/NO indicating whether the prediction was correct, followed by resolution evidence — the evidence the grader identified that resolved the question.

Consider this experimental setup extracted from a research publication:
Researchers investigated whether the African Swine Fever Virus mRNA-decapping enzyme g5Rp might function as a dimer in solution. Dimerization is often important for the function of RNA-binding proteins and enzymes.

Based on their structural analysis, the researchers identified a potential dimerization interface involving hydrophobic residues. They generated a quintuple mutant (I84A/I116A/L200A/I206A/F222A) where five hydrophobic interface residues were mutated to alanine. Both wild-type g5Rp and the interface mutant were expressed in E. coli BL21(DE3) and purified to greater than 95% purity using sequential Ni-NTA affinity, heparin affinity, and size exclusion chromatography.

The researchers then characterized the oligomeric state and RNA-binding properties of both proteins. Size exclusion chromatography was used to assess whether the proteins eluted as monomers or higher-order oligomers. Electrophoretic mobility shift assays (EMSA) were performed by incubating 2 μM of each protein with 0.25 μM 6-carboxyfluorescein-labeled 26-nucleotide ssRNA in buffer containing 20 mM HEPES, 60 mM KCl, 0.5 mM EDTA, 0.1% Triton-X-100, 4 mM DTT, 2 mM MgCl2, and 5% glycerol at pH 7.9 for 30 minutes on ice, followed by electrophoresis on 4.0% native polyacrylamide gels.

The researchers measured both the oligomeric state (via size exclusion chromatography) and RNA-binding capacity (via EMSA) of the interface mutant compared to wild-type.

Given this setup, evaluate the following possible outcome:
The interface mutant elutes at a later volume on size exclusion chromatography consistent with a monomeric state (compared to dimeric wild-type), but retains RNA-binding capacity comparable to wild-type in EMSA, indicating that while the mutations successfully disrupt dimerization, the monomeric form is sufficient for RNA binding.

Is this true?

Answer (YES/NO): NO